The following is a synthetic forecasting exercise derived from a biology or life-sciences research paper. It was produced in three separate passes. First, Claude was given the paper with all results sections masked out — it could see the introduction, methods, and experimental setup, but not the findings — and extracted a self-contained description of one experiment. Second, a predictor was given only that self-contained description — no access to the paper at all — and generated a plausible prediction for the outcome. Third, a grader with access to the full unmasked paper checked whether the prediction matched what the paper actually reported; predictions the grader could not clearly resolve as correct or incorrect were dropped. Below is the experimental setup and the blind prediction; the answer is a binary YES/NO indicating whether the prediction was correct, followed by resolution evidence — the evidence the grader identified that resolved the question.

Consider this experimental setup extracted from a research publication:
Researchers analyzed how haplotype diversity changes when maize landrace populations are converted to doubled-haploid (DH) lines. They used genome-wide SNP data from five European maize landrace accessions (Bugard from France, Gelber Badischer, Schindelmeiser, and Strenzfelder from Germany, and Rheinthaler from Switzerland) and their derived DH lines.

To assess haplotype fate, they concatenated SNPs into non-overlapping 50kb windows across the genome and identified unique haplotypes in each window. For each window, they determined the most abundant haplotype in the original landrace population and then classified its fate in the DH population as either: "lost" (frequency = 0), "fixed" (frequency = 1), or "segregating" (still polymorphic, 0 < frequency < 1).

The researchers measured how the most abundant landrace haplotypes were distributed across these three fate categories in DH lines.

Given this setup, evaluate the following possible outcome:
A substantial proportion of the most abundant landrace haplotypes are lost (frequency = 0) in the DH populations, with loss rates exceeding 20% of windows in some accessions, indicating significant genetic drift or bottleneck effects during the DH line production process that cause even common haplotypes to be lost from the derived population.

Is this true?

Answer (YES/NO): YES